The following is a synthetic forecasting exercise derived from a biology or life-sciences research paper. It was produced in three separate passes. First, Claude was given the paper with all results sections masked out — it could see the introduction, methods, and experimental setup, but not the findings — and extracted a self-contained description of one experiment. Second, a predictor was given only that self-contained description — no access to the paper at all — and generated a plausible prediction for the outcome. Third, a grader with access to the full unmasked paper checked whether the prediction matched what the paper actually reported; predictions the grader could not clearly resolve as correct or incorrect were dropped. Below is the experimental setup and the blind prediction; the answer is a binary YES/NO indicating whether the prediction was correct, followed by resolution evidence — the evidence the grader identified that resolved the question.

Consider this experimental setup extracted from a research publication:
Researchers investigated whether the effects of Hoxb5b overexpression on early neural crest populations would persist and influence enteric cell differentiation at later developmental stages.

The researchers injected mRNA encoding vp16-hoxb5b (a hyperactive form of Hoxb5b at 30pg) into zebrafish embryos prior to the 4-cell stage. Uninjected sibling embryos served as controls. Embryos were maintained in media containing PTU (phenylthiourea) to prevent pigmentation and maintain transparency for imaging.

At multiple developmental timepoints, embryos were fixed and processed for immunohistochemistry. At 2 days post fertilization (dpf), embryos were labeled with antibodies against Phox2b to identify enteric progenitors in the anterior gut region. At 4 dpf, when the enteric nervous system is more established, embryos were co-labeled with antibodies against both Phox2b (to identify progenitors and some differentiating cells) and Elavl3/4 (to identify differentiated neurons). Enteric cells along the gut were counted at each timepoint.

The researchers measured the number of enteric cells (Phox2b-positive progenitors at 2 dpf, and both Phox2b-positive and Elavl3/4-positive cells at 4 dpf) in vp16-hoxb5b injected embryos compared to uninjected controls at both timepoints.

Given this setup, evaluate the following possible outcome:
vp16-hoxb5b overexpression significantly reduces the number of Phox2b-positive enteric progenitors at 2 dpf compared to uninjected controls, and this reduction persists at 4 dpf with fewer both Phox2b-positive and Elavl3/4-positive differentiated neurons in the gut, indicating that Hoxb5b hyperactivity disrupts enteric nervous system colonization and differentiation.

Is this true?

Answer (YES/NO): NO